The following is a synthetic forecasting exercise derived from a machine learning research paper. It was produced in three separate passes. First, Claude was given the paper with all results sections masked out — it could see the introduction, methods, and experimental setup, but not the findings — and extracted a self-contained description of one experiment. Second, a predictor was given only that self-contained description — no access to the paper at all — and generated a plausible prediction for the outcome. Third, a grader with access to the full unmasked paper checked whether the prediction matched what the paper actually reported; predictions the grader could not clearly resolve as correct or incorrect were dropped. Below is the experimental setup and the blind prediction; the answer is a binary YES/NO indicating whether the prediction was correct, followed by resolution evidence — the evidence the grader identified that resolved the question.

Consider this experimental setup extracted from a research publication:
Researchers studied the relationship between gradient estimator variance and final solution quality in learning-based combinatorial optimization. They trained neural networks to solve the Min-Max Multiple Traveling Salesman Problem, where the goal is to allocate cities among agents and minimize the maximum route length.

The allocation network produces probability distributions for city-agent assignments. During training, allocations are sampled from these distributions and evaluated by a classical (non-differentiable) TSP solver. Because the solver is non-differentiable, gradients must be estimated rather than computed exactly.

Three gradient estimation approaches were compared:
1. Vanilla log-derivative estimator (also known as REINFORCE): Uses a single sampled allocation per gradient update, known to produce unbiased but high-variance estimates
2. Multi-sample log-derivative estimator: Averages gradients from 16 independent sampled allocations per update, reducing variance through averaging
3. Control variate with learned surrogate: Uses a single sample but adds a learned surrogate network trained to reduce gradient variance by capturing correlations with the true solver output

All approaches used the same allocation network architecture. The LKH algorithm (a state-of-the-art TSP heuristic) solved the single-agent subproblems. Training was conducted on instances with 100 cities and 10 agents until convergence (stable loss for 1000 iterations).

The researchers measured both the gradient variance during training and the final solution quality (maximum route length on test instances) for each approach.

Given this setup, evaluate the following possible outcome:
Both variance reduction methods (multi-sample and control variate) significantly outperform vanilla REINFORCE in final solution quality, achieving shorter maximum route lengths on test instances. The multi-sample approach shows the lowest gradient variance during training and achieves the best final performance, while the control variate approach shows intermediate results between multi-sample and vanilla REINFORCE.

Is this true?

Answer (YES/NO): NO